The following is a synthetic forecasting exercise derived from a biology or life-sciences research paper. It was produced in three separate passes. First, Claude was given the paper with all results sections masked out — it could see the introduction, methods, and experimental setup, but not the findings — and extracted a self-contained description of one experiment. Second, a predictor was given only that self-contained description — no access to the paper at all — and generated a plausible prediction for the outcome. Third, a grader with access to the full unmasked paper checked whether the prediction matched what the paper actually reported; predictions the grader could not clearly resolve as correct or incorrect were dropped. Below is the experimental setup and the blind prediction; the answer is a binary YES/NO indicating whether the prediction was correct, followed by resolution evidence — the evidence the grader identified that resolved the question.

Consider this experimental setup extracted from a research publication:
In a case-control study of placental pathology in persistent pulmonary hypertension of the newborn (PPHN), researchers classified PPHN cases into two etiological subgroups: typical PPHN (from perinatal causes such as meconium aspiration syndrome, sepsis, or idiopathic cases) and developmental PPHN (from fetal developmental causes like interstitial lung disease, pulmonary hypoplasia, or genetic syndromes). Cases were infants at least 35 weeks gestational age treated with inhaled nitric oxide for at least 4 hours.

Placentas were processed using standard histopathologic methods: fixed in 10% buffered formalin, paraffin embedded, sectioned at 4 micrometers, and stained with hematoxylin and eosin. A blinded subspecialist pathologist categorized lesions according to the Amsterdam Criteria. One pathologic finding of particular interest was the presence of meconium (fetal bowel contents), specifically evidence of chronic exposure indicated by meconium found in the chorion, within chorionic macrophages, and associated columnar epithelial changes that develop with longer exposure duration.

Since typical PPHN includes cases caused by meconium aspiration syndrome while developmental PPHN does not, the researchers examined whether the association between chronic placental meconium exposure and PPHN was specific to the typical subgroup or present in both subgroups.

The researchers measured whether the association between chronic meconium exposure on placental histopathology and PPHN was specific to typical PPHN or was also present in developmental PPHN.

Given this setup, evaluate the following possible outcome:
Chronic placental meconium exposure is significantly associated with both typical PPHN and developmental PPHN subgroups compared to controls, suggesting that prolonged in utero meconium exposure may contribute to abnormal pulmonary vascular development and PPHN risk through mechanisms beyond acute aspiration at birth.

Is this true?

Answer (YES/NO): YES